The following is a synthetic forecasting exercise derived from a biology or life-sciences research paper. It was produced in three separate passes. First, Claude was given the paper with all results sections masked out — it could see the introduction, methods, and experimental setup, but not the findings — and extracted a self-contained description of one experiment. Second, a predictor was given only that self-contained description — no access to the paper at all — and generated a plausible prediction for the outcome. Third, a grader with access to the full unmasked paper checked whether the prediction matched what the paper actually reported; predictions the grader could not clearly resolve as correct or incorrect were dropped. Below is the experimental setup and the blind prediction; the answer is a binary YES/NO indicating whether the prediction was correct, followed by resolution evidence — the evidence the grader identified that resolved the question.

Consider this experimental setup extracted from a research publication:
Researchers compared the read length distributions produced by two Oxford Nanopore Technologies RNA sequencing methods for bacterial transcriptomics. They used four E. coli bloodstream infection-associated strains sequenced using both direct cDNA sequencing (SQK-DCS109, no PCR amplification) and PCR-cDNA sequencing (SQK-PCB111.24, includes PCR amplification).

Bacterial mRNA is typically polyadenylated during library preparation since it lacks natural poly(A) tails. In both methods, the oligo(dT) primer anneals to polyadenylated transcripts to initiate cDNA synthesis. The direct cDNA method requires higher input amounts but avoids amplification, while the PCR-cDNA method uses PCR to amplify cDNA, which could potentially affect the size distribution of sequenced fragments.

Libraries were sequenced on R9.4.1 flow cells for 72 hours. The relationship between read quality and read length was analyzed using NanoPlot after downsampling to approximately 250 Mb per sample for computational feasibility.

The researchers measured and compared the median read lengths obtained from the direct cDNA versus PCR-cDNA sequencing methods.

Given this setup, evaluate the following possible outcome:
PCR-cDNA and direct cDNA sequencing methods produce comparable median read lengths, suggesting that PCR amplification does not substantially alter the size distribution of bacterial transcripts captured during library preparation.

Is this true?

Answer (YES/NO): NO